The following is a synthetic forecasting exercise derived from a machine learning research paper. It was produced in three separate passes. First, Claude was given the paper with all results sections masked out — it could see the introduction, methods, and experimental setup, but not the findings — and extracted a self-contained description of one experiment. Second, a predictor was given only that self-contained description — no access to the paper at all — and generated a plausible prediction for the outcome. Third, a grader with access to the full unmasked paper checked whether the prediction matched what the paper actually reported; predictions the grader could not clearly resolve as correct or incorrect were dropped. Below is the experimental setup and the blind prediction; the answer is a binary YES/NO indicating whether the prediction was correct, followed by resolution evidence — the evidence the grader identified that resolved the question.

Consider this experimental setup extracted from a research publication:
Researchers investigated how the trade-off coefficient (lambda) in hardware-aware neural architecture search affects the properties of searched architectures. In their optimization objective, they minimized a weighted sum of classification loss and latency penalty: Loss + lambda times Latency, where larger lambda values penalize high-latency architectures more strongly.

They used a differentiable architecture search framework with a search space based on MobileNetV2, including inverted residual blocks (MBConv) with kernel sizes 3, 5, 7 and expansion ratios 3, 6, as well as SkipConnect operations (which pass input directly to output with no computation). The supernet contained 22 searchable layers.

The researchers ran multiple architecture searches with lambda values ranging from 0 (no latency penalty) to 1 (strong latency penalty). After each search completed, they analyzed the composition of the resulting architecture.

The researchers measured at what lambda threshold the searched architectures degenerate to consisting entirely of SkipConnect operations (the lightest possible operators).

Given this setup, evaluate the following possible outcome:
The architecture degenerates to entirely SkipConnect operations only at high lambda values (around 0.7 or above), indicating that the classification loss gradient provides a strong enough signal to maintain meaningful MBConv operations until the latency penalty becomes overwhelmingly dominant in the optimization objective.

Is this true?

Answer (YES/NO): NO